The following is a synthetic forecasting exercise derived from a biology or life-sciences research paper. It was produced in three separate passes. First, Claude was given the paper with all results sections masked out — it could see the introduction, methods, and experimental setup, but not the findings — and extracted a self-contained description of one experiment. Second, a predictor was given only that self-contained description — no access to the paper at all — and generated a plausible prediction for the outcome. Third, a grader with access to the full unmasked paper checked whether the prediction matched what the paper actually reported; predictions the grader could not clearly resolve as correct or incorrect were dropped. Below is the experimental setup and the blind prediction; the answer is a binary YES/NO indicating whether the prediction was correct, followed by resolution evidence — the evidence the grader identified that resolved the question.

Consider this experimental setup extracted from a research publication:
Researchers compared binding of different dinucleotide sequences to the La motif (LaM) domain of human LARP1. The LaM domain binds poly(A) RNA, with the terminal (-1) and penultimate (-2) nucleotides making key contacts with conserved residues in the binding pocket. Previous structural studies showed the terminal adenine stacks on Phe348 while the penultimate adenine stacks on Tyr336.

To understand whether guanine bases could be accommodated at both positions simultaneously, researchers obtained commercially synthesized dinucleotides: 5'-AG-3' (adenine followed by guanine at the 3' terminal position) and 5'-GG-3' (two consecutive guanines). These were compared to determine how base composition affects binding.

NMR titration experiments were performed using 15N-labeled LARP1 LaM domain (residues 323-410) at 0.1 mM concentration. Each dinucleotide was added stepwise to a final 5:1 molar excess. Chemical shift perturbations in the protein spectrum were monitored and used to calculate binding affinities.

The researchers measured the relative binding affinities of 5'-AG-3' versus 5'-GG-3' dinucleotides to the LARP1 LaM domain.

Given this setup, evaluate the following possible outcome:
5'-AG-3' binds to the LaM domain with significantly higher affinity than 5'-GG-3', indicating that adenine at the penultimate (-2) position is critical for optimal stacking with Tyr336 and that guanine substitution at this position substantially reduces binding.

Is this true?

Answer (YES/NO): NO